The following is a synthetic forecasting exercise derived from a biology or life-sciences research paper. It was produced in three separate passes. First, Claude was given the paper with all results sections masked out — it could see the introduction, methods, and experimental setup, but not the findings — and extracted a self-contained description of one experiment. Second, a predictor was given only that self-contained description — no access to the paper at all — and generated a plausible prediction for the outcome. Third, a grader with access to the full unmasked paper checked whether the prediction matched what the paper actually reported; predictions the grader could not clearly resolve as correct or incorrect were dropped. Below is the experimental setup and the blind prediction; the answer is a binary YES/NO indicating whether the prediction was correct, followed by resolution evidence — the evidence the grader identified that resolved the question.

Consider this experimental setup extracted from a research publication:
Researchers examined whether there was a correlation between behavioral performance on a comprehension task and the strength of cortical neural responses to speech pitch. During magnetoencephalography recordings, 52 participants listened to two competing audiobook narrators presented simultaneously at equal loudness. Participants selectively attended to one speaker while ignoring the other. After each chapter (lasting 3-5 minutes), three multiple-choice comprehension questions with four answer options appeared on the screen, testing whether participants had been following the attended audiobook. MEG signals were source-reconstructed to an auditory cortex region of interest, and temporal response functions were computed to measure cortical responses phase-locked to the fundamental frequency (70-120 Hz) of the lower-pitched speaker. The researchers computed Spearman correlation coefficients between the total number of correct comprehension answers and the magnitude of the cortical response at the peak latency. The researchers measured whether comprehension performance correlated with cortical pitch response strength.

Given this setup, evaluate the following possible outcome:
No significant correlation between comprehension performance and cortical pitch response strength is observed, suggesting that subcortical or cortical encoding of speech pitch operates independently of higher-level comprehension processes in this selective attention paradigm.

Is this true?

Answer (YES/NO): YES